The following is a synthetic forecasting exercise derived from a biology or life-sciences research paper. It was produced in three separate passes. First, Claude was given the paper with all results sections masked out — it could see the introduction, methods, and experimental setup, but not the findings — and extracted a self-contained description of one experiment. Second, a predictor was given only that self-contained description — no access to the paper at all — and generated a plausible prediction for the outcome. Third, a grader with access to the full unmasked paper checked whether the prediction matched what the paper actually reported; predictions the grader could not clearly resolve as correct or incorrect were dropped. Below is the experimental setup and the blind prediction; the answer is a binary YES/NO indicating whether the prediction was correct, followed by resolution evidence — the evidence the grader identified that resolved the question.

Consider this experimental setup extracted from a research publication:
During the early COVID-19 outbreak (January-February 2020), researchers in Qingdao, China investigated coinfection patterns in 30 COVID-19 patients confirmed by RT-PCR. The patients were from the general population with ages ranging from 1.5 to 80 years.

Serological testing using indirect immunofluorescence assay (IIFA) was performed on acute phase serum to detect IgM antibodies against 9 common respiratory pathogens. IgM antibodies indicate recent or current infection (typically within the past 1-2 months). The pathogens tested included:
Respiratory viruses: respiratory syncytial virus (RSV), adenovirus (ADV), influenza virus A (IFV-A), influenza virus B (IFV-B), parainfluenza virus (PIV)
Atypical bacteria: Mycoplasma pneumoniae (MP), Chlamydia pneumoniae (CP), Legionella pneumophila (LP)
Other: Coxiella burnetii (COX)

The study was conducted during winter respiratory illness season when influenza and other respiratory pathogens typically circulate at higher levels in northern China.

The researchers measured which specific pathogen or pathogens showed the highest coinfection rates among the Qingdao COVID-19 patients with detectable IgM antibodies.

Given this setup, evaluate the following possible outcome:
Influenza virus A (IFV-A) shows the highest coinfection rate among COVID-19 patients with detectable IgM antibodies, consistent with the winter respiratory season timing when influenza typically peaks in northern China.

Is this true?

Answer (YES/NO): YES